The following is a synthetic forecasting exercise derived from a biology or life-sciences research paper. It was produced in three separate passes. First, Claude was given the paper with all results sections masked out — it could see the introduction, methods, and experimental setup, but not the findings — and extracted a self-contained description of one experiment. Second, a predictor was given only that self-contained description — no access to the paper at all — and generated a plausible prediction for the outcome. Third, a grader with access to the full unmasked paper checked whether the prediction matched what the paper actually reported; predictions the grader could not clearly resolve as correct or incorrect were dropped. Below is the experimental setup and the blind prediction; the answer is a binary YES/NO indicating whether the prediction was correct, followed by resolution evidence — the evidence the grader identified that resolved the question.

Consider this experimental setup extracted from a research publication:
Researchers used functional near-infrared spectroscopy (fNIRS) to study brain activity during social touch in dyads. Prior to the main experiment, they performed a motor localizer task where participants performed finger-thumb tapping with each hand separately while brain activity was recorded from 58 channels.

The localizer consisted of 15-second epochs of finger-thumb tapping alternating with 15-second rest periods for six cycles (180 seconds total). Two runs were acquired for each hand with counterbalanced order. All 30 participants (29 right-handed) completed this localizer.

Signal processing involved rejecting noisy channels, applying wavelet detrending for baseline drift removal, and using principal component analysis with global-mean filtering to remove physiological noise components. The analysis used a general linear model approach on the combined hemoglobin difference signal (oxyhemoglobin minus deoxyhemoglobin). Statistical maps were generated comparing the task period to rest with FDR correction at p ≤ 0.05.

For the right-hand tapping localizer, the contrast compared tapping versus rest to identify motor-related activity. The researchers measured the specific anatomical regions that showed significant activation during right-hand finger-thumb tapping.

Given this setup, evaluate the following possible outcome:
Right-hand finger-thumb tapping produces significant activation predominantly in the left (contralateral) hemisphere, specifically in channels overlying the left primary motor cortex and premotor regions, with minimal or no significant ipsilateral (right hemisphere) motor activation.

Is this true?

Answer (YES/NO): NO